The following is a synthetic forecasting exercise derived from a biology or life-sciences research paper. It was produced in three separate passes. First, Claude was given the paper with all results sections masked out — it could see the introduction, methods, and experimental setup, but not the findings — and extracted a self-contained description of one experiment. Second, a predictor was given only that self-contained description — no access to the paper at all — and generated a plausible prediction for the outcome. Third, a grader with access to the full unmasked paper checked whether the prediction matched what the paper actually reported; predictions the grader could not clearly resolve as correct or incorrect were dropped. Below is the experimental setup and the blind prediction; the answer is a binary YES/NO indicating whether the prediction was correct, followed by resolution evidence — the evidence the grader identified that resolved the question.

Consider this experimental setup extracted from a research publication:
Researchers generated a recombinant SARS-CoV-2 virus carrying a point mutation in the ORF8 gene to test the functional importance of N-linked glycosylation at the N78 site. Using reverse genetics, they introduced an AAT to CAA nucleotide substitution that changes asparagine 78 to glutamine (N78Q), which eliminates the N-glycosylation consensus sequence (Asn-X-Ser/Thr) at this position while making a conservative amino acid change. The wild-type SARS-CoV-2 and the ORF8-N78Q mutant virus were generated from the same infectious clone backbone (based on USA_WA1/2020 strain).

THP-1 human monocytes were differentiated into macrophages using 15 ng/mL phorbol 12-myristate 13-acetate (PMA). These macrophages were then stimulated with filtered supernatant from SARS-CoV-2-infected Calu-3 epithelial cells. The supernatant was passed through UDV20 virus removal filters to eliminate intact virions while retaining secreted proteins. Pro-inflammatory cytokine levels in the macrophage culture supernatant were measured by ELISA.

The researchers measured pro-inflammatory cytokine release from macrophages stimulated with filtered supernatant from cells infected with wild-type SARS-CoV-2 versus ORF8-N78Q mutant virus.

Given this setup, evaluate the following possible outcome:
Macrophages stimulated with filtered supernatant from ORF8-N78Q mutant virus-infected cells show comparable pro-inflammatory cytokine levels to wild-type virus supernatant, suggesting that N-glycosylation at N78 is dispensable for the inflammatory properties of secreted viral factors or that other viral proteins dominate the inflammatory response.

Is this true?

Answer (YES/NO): NO